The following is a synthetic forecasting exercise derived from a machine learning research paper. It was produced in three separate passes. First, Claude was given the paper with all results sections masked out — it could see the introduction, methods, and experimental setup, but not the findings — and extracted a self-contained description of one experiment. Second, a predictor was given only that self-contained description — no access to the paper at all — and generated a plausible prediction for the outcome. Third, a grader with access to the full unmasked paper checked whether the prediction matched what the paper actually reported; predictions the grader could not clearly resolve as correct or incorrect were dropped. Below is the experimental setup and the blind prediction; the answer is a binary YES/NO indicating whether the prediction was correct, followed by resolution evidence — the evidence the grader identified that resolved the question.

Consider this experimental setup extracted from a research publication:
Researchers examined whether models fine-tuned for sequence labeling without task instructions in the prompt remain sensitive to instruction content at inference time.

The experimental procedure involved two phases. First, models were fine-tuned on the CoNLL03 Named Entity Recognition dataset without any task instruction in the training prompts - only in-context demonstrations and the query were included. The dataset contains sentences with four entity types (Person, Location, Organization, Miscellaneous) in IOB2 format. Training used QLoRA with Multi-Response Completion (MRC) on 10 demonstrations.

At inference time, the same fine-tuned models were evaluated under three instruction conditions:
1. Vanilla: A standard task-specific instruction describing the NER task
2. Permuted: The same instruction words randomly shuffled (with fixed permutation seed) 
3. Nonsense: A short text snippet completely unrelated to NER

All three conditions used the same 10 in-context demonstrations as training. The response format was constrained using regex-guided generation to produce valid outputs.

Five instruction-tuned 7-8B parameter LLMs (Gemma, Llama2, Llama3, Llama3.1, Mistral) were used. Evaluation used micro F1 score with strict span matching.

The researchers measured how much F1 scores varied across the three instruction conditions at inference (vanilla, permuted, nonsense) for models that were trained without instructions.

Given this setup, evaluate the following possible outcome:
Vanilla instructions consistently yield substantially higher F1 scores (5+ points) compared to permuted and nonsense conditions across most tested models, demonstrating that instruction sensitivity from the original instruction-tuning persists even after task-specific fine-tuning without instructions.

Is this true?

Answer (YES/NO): NO